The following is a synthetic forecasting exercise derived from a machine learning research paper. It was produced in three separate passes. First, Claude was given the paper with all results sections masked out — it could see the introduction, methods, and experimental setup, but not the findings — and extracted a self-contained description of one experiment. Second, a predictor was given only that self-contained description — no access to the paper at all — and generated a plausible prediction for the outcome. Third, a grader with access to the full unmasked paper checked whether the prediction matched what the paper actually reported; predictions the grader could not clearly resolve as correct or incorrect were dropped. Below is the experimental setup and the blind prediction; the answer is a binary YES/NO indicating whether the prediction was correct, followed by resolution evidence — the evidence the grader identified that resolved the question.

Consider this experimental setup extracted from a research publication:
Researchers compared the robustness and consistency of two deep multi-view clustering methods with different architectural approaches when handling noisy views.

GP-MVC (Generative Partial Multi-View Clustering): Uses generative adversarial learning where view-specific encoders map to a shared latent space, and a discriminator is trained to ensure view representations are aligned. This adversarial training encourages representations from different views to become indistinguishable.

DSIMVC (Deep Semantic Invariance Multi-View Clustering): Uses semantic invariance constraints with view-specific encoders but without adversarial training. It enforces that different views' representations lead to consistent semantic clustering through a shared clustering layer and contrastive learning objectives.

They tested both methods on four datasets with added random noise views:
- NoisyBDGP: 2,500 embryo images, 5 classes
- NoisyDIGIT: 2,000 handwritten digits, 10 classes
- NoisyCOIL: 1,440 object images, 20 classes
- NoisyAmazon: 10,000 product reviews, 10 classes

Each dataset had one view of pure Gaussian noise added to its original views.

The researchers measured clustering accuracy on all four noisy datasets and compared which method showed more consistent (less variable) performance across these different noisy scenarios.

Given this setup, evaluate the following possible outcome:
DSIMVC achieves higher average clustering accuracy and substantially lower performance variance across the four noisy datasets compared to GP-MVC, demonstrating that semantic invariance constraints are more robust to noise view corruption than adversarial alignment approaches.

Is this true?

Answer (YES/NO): NO